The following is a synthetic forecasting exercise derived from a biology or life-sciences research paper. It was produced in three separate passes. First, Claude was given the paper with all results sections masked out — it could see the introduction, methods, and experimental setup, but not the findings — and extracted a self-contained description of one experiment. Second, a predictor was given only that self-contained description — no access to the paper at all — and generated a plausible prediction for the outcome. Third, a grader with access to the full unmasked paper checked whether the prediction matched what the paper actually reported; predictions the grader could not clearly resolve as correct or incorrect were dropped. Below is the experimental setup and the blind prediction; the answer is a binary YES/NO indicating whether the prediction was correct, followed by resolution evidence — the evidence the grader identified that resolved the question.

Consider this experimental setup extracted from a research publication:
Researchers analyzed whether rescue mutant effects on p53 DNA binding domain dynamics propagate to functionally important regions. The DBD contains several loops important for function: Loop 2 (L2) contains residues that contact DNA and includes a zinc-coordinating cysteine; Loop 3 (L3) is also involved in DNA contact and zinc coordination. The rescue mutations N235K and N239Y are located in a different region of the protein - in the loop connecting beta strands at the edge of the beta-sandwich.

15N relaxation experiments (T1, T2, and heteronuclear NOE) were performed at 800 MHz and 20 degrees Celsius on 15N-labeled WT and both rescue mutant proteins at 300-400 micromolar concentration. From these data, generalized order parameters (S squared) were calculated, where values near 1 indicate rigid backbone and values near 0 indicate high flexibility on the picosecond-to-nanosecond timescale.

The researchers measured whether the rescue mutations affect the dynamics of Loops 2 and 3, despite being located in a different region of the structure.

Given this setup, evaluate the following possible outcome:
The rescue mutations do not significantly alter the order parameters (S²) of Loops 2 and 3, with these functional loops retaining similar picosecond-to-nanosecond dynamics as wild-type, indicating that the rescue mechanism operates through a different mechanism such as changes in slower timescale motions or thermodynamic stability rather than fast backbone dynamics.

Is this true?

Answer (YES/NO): NO